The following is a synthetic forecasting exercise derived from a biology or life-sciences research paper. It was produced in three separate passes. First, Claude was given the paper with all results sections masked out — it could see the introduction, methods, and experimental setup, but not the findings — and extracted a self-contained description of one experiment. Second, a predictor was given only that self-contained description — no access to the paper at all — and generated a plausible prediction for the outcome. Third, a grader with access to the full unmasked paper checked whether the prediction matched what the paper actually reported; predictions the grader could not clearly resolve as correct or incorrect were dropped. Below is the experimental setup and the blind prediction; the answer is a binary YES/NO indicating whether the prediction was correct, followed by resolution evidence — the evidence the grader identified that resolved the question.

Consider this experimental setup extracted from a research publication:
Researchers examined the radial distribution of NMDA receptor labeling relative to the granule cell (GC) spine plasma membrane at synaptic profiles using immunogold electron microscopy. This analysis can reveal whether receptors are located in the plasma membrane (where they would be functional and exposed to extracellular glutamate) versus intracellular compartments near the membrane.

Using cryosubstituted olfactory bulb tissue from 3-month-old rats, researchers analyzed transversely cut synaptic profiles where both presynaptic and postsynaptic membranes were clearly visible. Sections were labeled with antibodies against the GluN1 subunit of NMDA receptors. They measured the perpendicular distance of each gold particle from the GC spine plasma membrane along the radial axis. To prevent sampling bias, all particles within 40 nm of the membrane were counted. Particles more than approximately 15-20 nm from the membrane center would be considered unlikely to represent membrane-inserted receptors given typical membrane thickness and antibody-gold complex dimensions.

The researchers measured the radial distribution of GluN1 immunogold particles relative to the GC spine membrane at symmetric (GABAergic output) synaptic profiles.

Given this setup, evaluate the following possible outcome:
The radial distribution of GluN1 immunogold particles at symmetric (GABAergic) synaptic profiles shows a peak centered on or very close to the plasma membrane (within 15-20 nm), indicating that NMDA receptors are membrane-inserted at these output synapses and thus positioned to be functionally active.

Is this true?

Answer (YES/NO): YES